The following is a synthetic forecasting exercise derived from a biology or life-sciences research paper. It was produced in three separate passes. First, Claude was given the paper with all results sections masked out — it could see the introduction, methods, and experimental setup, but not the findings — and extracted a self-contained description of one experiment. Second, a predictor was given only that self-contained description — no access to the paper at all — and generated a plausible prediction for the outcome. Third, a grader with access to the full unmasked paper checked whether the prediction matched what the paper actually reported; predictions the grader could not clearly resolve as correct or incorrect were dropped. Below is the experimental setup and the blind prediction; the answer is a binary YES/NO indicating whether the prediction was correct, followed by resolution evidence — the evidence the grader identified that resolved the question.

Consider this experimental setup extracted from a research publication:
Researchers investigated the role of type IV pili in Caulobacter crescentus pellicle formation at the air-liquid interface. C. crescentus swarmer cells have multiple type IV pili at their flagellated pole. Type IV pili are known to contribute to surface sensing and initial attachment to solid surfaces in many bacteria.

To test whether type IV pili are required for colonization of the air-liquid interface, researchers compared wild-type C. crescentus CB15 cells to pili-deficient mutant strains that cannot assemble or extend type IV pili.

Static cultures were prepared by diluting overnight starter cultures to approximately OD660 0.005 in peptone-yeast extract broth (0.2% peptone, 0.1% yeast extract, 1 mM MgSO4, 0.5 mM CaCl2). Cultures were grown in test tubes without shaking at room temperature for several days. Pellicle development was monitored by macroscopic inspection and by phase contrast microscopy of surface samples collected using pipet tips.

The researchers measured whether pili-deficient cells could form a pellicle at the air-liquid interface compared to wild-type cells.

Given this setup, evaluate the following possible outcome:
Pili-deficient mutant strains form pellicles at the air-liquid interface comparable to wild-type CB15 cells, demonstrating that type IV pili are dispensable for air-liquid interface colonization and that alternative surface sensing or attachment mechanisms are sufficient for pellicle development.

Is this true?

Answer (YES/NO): NO